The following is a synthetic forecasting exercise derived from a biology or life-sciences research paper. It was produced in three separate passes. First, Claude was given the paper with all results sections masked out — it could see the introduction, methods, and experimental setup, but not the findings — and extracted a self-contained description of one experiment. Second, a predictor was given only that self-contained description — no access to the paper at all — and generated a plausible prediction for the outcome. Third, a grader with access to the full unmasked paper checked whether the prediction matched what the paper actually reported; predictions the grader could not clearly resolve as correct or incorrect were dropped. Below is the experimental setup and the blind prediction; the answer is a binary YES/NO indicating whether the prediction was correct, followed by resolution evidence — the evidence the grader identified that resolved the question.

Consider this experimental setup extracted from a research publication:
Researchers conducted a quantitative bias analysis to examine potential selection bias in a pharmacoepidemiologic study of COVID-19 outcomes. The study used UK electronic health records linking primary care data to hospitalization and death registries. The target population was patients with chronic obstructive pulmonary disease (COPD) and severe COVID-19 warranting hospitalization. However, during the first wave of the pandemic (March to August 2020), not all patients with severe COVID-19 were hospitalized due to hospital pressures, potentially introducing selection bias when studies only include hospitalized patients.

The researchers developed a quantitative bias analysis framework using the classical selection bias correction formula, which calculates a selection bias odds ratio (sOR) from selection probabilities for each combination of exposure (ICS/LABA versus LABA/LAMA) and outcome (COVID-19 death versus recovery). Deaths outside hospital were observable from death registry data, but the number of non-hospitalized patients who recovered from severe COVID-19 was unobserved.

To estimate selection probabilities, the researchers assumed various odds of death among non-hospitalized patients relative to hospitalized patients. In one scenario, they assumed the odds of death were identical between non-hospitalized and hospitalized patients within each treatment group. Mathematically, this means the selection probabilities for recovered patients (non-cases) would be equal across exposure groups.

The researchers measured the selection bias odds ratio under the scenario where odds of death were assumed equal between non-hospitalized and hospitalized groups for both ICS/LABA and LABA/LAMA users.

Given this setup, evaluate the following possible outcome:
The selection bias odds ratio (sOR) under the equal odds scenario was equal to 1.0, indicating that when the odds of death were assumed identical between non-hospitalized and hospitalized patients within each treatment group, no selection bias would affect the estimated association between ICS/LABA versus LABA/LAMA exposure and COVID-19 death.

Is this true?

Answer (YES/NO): YES